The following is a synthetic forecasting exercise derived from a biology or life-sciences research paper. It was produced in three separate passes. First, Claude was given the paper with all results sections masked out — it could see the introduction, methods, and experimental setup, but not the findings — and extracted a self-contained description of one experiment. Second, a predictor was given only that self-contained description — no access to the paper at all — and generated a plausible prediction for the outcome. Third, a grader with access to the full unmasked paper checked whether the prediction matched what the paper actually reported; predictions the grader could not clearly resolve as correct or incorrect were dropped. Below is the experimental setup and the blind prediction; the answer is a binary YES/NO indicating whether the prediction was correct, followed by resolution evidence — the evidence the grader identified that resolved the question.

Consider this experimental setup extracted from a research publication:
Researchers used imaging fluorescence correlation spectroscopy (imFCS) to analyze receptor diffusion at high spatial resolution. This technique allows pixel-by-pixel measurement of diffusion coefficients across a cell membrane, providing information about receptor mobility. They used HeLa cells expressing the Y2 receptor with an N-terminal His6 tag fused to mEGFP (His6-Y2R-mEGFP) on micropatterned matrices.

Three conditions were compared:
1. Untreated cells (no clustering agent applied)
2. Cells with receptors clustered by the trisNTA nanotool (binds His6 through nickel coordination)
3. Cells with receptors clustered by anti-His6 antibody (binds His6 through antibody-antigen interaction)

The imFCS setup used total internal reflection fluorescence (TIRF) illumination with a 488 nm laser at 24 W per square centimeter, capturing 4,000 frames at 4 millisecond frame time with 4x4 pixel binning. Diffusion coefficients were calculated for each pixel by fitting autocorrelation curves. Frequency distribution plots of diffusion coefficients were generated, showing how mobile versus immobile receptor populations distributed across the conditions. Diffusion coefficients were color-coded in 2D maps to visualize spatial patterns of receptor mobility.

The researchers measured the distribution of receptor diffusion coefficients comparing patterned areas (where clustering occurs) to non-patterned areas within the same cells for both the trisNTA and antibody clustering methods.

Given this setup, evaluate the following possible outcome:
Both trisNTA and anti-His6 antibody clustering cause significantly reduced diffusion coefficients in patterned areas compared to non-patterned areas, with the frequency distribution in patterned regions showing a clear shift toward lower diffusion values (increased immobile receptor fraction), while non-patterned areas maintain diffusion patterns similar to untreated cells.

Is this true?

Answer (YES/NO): NO